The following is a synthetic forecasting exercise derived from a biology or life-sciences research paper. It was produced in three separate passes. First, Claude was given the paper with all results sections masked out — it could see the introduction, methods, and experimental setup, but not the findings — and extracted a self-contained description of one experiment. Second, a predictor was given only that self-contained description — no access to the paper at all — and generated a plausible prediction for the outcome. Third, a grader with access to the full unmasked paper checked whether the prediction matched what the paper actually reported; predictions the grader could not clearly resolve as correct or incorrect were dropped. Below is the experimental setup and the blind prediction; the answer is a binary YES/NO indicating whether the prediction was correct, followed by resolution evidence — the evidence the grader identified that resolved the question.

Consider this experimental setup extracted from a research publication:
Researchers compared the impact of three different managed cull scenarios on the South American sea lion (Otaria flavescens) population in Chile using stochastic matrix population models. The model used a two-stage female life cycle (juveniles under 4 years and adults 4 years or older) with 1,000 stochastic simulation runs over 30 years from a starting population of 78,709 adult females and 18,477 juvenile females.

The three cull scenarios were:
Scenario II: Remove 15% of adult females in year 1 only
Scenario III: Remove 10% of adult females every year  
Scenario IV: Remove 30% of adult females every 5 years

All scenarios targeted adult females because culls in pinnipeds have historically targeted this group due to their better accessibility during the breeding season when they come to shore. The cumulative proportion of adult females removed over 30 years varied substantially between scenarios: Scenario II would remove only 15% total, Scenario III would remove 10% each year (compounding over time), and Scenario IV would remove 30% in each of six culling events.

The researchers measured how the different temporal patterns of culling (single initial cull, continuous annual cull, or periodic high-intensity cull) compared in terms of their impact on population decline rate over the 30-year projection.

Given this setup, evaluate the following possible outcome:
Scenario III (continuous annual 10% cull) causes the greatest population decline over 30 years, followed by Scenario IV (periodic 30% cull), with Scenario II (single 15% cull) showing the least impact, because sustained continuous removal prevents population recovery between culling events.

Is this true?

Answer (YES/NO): YES